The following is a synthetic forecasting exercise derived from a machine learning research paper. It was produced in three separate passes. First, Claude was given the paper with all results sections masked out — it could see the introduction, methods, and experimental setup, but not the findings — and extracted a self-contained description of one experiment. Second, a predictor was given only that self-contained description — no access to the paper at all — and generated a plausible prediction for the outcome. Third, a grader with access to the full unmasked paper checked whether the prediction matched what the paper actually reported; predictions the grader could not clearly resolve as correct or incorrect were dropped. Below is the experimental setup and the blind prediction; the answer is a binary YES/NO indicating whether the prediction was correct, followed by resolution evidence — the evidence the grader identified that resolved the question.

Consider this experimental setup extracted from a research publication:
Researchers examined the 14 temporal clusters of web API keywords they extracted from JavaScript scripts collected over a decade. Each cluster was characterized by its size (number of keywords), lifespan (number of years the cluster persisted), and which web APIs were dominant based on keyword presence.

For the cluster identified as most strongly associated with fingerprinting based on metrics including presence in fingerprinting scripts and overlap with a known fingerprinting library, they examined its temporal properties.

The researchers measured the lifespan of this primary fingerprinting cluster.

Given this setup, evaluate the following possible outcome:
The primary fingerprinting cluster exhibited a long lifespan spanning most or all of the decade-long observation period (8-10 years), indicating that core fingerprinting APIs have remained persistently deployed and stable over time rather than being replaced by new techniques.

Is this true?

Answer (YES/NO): YES